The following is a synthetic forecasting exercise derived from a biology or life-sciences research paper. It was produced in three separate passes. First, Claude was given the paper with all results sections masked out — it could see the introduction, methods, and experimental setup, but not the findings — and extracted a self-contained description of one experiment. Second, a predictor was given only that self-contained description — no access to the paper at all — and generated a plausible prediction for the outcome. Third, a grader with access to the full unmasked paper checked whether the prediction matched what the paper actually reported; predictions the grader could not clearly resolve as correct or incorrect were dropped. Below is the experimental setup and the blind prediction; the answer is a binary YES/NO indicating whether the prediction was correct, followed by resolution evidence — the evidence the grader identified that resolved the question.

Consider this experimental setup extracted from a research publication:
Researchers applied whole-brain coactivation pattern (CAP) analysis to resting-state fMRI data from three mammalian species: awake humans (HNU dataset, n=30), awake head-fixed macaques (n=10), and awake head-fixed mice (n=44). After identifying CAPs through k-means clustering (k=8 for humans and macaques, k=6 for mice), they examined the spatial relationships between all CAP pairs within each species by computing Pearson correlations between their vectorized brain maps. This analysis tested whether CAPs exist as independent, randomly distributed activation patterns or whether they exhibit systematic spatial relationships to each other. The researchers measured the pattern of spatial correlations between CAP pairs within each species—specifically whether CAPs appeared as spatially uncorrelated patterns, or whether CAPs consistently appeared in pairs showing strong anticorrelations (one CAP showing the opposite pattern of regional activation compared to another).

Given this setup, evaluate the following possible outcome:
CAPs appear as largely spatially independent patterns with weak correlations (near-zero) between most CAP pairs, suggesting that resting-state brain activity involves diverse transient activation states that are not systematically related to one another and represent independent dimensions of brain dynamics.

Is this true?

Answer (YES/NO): NO